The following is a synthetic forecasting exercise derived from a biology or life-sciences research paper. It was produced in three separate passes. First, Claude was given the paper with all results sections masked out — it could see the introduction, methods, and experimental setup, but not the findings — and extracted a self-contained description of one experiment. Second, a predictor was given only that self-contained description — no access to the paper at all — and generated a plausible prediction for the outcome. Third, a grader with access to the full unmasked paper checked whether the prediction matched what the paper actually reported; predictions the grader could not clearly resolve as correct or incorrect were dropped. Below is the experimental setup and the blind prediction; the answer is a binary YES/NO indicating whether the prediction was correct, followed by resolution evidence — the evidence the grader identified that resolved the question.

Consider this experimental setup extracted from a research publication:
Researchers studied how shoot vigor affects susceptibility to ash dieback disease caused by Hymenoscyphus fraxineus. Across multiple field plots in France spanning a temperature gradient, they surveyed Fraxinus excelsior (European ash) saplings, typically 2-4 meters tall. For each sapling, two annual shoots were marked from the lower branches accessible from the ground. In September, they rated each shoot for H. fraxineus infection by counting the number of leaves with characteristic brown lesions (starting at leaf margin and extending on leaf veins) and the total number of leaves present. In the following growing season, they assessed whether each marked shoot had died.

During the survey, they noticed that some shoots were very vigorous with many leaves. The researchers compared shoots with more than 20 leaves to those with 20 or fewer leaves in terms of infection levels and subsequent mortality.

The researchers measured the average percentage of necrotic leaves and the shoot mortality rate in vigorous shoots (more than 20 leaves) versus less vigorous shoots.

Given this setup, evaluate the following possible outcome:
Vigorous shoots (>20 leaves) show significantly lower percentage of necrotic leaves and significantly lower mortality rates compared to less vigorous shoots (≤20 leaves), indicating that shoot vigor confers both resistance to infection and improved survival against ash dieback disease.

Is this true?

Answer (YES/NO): YES